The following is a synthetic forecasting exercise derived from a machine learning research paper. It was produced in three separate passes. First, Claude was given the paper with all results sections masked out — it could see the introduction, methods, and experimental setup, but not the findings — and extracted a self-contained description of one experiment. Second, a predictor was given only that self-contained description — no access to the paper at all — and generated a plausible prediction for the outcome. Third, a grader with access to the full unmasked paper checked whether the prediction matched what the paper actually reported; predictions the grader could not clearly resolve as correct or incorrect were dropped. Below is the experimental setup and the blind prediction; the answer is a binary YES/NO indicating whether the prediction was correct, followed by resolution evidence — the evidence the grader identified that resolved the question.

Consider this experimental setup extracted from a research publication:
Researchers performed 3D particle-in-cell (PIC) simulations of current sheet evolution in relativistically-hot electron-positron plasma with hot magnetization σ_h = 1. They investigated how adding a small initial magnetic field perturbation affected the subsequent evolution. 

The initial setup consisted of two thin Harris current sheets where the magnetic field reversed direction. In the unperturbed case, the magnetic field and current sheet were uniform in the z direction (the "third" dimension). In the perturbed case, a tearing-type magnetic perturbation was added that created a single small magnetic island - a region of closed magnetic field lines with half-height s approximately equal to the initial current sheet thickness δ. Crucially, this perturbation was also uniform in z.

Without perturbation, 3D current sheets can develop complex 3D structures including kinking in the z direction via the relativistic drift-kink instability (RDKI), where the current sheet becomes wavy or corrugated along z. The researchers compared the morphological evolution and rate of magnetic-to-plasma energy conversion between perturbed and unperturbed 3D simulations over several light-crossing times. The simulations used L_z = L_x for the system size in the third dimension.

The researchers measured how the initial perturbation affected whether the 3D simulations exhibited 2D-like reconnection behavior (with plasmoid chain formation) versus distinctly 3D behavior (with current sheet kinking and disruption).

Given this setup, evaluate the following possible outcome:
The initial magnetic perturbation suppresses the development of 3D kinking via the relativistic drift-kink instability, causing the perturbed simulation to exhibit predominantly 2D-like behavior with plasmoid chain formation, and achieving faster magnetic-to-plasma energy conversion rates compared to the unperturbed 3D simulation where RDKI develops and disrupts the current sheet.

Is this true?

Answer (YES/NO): NO